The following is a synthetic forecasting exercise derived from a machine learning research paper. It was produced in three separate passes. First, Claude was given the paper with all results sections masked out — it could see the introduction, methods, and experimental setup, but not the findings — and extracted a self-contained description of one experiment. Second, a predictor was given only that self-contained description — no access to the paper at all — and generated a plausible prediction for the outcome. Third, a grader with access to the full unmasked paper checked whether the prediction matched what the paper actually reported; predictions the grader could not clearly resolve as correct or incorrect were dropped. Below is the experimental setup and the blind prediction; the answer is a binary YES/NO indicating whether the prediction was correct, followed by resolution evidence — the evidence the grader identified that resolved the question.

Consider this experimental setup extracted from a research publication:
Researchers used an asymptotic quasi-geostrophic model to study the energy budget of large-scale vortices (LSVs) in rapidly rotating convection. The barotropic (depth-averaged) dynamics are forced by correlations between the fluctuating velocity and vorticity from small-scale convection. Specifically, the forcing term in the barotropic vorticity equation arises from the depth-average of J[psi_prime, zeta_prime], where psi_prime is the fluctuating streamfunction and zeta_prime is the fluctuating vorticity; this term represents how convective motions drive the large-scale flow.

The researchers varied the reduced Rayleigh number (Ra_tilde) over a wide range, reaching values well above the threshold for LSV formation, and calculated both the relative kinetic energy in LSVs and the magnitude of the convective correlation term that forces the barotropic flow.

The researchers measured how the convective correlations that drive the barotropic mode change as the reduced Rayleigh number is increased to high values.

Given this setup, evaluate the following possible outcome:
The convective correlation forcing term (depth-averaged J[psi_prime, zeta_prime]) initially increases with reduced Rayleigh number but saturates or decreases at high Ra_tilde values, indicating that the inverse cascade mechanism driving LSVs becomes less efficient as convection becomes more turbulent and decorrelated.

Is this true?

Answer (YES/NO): YES